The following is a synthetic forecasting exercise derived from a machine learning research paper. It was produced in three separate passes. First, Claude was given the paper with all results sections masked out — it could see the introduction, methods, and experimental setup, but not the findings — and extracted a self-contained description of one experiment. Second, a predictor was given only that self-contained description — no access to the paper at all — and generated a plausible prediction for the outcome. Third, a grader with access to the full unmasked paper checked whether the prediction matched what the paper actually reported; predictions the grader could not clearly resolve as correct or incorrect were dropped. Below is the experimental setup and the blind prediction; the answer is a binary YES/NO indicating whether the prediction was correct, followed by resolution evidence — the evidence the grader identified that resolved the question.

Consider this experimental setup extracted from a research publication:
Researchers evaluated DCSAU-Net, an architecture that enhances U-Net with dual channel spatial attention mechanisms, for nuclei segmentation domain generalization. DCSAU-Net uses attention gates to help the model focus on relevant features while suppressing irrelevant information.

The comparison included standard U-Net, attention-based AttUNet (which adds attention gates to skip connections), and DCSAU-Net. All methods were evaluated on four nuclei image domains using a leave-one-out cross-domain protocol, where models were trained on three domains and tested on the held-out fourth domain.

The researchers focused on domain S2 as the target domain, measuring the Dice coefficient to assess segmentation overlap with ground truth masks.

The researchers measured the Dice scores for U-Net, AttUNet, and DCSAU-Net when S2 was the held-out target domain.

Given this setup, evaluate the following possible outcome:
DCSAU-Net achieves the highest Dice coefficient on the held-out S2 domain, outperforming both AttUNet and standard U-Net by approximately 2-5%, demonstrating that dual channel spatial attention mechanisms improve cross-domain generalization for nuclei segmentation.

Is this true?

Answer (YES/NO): NO